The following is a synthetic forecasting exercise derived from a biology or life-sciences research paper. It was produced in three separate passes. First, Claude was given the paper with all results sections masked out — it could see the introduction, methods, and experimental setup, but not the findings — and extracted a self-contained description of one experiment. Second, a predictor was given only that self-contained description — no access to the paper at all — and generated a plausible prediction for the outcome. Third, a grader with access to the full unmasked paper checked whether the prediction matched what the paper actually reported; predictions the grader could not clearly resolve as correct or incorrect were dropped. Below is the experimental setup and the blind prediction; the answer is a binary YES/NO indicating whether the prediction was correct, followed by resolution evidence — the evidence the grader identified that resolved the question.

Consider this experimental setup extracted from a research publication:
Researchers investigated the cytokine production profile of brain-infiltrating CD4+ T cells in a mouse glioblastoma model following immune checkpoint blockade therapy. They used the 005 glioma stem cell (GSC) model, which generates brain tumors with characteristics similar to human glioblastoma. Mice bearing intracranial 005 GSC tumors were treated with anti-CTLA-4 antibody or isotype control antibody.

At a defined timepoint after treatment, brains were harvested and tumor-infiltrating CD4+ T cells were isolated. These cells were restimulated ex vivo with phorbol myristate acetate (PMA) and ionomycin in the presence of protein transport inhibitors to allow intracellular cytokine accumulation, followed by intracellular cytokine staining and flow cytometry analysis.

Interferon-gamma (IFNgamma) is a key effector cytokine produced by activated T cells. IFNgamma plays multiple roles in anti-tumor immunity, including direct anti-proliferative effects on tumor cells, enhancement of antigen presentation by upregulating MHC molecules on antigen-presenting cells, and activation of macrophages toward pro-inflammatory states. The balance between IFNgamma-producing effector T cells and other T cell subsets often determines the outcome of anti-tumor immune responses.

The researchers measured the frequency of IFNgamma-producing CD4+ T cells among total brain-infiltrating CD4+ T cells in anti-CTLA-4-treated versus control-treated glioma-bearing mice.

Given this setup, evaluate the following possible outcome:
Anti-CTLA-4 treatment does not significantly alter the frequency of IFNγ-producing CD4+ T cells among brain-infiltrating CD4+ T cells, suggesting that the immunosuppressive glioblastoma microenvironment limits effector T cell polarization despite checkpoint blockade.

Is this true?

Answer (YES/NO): NO